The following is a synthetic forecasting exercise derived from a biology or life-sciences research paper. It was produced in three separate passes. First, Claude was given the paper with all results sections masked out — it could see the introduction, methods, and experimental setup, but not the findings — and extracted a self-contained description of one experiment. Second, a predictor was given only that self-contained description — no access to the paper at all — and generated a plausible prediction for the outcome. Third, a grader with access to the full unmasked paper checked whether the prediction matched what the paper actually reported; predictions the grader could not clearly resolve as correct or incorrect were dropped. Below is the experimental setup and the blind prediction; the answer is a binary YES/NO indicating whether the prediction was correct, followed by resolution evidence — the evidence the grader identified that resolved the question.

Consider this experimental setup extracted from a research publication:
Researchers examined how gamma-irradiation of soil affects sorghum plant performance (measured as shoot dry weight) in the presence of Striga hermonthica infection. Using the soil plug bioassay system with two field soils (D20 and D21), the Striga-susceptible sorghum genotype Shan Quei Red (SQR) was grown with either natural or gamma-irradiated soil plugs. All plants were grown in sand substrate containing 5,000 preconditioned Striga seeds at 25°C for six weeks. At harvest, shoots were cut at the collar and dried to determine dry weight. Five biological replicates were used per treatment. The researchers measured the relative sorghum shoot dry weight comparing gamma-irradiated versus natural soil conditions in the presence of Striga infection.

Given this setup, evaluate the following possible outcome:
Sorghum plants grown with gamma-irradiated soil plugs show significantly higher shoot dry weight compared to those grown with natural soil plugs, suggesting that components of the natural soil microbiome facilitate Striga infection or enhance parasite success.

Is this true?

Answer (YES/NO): NO